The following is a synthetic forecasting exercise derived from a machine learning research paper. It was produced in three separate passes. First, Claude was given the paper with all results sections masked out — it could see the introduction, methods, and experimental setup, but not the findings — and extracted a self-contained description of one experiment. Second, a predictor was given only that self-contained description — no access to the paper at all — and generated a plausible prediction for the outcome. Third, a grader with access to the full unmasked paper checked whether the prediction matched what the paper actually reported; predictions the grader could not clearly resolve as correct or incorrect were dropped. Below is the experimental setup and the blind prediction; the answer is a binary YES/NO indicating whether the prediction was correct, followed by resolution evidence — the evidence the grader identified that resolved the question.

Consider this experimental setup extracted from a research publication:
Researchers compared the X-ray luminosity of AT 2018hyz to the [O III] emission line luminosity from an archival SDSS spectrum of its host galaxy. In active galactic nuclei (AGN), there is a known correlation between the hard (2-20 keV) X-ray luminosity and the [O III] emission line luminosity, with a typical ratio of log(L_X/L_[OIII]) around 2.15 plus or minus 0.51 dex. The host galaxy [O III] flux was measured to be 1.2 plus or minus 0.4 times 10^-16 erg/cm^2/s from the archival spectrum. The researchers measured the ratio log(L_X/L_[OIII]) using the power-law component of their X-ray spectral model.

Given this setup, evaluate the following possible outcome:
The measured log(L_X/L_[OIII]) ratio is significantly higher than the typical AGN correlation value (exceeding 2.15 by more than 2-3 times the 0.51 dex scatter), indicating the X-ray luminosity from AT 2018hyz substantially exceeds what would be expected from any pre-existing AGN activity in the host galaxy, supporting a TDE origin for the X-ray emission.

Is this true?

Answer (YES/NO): NO